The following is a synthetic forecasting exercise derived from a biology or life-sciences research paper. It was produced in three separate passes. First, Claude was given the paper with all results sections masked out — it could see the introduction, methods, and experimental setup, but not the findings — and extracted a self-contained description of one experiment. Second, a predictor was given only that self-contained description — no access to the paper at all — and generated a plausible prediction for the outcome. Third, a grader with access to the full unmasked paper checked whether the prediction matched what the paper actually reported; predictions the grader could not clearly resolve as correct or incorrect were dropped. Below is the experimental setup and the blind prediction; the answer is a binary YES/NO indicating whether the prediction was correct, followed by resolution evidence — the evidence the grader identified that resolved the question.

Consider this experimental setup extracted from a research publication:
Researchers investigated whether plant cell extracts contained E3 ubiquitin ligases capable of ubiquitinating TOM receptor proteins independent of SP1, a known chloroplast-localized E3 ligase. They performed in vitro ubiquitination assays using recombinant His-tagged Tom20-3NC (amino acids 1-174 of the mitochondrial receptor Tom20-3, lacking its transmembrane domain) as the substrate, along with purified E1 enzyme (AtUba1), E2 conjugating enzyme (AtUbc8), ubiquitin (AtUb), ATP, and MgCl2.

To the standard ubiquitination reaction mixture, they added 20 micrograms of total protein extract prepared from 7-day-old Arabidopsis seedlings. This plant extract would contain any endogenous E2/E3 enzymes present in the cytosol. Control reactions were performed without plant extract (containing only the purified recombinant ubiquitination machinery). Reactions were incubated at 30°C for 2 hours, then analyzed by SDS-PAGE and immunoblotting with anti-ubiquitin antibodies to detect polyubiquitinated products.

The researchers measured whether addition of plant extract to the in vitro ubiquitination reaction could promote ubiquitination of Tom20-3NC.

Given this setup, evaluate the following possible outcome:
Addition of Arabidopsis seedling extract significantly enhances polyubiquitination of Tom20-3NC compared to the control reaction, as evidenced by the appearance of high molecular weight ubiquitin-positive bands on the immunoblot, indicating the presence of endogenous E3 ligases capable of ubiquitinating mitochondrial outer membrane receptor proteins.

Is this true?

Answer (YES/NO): YES